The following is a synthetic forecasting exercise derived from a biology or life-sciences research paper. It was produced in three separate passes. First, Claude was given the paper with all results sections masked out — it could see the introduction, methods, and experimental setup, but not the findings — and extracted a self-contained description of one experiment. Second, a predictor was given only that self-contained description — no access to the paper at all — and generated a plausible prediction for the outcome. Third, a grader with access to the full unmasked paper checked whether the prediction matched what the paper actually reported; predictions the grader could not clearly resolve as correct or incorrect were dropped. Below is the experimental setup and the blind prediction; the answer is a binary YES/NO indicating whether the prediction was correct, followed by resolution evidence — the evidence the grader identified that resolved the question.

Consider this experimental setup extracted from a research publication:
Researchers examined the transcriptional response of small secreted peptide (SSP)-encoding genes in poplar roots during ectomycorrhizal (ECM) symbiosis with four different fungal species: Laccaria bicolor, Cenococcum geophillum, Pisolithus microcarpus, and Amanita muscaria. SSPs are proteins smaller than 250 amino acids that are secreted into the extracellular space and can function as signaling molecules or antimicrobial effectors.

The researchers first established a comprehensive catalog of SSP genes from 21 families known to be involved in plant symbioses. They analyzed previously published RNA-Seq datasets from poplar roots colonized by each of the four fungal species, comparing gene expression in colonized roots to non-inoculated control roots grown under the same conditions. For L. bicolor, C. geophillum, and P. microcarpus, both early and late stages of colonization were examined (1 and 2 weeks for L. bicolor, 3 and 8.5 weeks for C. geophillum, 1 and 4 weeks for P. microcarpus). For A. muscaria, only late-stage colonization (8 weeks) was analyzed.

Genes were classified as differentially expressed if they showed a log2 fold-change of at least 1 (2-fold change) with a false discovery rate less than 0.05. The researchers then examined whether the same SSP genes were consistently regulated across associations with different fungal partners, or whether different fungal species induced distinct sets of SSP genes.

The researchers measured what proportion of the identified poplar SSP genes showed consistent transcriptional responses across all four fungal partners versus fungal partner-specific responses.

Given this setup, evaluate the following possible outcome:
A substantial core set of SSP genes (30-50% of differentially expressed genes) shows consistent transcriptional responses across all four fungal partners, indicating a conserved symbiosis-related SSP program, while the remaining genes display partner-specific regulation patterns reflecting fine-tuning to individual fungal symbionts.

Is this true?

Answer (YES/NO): NO